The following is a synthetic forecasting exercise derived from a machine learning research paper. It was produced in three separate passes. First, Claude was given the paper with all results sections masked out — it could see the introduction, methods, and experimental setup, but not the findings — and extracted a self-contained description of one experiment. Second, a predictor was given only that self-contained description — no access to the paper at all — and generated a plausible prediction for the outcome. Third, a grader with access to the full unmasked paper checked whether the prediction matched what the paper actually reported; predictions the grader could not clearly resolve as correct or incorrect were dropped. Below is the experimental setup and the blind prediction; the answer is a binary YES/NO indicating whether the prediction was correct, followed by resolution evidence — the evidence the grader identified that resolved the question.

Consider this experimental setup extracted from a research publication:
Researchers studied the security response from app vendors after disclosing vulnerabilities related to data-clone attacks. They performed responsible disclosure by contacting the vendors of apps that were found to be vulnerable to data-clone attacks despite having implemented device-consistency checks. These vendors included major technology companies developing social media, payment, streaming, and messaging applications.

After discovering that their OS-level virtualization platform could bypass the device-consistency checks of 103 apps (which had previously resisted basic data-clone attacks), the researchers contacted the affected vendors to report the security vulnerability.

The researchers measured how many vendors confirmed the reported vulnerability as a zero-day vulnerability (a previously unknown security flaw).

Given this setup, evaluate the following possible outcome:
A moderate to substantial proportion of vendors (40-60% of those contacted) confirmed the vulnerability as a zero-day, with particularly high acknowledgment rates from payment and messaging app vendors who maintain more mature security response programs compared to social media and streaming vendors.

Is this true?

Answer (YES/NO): NO